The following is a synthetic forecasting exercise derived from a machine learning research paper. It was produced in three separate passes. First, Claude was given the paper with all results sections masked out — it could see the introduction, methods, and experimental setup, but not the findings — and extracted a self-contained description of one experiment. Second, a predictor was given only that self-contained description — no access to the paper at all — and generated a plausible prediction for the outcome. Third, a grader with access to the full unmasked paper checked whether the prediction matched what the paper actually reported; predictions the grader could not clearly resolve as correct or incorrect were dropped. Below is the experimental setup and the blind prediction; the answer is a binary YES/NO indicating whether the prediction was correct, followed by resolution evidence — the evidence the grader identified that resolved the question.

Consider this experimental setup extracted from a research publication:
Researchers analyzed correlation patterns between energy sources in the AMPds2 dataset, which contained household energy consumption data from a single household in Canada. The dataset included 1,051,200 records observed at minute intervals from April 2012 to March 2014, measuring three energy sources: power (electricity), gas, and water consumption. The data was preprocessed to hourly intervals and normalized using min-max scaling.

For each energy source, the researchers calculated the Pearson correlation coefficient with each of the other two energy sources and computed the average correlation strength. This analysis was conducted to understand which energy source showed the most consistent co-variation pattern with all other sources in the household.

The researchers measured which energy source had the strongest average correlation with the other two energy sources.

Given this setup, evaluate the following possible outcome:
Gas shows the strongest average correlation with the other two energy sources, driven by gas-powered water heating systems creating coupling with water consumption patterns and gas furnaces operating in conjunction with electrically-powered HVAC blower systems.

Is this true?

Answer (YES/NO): NO